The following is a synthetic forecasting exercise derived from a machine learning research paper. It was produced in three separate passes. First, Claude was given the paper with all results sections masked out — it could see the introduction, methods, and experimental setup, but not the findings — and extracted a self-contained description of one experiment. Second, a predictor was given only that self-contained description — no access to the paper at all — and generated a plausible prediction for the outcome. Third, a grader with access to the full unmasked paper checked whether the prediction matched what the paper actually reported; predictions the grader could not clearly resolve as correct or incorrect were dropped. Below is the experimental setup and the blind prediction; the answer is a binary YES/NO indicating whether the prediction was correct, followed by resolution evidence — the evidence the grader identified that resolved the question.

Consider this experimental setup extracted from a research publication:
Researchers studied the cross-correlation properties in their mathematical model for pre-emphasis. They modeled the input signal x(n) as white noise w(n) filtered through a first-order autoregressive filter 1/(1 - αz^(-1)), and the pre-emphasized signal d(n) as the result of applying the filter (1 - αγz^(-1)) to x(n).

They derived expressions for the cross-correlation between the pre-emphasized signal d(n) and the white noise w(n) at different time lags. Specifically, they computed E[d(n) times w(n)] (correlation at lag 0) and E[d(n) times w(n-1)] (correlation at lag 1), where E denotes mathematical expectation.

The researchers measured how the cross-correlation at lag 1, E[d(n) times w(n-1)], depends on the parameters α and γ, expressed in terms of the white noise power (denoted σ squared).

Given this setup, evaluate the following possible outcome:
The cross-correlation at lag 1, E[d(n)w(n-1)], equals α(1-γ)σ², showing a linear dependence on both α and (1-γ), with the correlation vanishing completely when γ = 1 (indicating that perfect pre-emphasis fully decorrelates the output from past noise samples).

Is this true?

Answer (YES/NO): YES